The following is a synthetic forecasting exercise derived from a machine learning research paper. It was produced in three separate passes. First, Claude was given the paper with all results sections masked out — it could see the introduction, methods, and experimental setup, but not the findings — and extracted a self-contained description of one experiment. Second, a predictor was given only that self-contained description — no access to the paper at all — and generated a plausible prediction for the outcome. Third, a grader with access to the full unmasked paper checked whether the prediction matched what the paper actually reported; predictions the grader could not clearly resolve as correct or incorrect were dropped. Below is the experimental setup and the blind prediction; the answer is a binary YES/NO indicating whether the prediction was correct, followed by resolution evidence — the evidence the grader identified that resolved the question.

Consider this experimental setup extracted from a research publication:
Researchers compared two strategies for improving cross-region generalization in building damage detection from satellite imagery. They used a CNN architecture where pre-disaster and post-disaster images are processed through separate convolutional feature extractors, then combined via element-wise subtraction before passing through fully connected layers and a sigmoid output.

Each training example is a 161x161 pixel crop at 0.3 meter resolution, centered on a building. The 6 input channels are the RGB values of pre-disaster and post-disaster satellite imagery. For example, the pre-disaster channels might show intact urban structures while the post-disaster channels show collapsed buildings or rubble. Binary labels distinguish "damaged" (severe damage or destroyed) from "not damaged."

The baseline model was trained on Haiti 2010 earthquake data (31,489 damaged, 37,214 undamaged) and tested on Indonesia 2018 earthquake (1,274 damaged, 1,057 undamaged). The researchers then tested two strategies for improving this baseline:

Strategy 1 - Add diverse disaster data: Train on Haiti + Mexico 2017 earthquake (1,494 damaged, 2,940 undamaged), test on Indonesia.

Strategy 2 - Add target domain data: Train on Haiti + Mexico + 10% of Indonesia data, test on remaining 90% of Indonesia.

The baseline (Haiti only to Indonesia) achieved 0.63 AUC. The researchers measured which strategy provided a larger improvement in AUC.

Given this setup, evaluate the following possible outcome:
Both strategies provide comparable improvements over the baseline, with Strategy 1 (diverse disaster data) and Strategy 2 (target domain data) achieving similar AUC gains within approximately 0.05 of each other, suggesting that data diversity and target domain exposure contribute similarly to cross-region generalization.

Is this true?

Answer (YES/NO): NO